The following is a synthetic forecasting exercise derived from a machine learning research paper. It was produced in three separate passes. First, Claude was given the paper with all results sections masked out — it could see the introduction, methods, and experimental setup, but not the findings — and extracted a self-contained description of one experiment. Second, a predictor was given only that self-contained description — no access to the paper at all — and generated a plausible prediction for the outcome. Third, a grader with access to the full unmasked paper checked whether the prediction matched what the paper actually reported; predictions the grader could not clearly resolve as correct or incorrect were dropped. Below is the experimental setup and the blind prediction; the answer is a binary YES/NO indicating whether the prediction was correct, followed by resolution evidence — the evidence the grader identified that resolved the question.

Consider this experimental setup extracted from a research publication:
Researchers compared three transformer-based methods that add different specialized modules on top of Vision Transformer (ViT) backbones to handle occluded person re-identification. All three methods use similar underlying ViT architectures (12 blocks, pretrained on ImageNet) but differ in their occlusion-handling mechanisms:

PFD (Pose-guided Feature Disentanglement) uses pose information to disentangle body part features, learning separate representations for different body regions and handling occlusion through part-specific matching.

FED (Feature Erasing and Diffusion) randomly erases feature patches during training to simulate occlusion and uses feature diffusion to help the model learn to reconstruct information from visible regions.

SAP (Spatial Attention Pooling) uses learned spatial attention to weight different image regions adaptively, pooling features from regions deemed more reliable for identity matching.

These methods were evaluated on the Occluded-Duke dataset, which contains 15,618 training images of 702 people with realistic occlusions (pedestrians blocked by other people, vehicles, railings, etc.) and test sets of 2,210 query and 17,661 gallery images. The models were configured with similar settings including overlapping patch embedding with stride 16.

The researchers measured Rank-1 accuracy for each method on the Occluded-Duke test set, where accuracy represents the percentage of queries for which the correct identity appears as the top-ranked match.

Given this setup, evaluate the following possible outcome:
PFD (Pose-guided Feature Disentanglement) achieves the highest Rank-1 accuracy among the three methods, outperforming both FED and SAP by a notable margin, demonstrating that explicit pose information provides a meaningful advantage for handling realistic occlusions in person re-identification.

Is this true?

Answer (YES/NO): NO